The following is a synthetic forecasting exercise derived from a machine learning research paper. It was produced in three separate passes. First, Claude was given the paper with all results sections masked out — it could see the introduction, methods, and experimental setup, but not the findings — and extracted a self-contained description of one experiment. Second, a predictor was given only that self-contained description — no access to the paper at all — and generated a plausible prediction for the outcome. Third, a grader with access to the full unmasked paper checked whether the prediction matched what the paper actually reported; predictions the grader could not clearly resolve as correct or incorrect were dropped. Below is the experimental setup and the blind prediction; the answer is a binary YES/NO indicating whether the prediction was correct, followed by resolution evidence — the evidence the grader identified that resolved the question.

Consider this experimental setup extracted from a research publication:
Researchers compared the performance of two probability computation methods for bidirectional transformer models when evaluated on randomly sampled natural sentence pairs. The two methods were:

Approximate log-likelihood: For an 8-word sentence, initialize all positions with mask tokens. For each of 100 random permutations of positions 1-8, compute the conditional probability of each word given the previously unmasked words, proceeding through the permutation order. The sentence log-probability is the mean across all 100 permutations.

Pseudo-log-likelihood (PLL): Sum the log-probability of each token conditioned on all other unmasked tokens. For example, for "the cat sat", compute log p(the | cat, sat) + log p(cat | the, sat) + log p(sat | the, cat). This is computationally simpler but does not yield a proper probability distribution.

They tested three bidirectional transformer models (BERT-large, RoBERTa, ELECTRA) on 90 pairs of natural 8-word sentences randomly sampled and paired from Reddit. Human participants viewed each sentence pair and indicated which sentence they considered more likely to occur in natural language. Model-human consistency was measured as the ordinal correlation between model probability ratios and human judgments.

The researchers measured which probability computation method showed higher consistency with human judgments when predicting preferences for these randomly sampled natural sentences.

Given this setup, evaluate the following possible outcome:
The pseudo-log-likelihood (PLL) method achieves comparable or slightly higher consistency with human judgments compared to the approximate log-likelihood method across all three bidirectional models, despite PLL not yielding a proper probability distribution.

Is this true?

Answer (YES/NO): YES